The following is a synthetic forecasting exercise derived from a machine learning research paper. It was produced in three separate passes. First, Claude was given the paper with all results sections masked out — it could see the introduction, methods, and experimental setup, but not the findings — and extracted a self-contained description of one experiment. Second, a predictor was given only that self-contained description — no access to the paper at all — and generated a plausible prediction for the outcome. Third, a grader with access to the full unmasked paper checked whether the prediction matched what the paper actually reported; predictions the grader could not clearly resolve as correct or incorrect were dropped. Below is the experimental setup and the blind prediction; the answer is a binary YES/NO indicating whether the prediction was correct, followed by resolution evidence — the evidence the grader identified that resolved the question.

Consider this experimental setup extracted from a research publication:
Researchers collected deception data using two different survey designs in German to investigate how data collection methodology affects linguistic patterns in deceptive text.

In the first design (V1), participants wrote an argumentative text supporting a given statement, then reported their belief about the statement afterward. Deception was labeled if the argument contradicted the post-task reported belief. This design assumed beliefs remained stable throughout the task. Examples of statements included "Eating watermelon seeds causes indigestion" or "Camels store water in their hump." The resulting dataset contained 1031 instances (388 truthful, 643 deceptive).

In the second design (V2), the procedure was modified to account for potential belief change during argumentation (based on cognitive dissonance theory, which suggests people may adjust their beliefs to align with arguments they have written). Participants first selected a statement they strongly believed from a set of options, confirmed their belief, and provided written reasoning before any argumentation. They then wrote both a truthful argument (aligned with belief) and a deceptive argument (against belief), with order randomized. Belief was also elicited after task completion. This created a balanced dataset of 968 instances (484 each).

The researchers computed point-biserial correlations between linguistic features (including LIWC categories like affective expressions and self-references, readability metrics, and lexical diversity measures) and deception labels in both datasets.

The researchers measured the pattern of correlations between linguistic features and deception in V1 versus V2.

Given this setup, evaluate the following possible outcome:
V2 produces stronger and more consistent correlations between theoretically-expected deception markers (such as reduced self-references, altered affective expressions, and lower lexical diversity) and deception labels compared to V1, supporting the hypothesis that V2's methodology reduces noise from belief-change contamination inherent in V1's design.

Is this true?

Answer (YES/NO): NO